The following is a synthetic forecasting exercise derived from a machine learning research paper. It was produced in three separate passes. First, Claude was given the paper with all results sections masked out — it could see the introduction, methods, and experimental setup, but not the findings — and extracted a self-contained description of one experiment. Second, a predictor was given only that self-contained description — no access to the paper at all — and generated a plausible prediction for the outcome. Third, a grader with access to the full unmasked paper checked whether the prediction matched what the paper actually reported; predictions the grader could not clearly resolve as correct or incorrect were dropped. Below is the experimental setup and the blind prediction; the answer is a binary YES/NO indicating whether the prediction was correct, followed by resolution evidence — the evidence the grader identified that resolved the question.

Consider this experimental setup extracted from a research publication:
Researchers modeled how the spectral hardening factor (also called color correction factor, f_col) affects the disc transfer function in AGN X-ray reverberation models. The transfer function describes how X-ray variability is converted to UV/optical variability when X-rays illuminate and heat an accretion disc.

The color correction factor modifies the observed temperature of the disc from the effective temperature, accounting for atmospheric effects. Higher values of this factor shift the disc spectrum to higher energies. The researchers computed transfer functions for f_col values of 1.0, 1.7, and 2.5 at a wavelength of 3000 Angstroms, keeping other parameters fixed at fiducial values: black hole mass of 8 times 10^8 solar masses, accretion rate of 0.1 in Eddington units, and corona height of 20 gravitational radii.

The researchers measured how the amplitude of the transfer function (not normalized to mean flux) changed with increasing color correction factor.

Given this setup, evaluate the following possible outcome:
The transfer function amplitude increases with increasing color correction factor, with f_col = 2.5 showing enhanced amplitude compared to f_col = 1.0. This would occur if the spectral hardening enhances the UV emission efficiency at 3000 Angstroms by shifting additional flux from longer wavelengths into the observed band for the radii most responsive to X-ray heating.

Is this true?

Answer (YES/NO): NO